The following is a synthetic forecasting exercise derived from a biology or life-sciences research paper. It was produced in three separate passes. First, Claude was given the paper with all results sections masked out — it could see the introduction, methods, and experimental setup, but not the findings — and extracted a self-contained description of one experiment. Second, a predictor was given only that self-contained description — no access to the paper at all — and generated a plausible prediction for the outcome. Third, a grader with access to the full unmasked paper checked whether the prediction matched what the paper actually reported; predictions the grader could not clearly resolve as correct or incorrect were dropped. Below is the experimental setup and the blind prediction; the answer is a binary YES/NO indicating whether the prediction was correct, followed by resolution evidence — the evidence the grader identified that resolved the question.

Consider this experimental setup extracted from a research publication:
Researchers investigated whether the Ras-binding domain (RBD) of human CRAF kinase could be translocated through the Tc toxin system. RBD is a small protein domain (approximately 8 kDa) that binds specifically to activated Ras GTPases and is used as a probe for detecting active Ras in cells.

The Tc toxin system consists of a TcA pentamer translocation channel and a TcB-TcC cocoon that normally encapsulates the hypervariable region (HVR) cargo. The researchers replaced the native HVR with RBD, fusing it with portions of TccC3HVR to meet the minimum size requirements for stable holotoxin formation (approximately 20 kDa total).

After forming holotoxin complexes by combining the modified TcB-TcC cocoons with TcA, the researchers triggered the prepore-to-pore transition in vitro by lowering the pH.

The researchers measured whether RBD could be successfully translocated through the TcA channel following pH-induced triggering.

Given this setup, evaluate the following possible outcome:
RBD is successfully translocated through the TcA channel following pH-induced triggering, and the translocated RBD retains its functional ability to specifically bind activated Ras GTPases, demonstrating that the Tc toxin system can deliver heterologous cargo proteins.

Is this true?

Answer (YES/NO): NO